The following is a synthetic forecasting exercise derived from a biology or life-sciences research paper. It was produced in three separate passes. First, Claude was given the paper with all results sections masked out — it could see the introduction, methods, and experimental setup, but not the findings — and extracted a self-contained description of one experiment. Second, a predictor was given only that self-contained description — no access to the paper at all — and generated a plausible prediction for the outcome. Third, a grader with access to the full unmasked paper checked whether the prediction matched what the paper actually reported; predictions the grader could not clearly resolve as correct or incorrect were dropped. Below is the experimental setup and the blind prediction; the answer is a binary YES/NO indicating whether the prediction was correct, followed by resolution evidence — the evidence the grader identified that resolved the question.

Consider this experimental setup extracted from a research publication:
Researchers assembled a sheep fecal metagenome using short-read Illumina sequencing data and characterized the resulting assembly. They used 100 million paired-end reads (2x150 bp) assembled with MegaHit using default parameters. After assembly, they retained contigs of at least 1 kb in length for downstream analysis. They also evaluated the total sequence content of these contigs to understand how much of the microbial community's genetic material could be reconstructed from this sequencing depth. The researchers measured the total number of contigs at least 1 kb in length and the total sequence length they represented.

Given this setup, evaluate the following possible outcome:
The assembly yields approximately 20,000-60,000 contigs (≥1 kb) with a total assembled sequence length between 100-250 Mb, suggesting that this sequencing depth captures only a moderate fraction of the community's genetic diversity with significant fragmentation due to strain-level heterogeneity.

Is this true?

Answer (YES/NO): NO